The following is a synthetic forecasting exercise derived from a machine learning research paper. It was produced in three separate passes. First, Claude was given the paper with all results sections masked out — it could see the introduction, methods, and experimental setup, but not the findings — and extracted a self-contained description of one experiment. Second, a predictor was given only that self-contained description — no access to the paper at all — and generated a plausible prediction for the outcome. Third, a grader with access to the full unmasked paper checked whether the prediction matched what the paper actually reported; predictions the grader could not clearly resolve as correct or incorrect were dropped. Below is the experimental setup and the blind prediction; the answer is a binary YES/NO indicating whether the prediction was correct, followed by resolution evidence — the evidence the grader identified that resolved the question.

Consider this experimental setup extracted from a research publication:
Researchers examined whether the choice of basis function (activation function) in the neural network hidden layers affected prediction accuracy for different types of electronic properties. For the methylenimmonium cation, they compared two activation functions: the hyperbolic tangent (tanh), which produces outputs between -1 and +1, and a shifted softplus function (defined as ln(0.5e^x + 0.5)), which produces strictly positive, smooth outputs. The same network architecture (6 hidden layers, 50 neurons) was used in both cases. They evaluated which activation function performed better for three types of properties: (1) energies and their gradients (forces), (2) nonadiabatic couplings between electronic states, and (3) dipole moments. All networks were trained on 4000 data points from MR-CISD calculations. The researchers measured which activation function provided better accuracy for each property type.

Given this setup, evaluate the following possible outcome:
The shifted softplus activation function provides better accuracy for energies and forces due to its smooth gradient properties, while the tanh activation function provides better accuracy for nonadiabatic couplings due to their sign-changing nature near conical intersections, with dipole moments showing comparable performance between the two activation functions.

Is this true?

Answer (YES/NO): NO